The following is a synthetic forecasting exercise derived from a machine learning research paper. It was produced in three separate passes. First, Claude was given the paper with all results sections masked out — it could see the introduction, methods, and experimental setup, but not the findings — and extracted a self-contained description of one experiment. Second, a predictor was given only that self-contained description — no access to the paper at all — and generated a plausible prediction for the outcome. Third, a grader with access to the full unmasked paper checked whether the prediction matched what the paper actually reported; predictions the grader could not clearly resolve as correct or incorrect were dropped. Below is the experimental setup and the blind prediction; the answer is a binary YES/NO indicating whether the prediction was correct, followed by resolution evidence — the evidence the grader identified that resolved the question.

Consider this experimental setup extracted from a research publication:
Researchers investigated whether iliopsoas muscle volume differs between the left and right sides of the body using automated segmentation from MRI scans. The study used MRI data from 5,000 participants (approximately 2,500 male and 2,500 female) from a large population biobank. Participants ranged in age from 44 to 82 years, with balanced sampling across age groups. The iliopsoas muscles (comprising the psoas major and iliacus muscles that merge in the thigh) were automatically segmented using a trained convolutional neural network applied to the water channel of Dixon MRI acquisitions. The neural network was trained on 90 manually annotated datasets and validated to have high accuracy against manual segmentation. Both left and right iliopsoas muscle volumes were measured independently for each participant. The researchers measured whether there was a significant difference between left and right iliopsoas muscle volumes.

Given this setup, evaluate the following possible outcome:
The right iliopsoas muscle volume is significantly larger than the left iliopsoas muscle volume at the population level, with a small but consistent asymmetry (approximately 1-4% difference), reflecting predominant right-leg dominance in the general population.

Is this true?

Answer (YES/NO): NO